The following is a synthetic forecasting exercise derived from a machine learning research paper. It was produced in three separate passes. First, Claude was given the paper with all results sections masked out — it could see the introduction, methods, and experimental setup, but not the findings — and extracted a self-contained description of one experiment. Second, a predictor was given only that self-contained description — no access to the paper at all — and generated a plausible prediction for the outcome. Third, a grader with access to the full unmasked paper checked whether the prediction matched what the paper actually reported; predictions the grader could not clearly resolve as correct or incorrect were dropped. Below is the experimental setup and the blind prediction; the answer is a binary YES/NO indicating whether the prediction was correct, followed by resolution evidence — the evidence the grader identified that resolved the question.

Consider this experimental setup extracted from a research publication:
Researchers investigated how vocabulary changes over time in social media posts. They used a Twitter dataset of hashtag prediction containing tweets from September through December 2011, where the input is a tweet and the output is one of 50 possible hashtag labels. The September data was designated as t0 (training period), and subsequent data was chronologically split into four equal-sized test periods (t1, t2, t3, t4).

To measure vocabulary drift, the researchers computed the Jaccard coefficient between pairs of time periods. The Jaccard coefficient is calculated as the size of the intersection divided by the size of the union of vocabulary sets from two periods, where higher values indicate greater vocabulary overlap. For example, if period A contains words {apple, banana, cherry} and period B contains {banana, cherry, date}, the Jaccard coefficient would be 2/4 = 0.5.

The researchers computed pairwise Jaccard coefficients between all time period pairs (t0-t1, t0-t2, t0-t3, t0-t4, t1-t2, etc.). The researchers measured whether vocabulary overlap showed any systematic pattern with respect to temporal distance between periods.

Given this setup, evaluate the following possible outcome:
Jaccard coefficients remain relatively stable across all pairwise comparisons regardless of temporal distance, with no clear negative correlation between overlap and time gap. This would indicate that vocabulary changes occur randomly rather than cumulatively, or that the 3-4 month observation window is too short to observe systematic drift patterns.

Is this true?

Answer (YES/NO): NO